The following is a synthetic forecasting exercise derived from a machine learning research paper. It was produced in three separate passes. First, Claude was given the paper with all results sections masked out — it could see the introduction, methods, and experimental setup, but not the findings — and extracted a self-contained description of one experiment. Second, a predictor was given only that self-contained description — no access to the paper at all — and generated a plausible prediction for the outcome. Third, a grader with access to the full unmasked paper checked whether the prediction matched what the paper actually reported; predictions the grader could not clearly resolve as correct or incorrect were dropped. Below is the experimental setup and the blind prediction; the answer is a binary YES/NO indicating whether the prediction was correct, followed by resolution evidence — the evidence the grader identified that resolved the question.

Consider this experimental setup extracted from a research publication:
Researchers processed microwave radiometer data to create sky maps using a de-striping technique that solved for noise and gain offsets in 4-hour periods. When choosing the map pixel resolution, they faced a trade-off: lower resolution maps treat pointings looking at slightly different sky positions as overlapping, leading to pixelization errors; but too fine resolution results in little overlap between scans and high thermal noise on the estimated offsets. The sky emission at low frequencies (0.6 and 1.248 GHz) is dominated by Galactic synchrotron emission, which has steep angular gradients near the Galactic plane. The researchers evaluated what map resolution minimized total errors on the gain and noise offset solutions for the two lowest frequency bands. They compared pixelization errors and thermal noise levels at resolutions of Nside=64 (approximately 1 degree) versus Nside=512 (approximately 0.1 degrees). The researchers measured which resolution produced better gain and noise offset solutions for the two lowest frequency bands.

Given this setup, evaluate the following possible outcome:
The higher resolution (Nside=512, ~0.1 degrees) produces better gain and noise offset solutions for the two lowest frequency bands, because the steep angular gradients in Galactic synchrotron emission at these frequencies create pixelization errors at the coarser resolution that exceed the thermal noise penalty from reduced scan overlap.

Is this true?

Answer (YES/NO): YES